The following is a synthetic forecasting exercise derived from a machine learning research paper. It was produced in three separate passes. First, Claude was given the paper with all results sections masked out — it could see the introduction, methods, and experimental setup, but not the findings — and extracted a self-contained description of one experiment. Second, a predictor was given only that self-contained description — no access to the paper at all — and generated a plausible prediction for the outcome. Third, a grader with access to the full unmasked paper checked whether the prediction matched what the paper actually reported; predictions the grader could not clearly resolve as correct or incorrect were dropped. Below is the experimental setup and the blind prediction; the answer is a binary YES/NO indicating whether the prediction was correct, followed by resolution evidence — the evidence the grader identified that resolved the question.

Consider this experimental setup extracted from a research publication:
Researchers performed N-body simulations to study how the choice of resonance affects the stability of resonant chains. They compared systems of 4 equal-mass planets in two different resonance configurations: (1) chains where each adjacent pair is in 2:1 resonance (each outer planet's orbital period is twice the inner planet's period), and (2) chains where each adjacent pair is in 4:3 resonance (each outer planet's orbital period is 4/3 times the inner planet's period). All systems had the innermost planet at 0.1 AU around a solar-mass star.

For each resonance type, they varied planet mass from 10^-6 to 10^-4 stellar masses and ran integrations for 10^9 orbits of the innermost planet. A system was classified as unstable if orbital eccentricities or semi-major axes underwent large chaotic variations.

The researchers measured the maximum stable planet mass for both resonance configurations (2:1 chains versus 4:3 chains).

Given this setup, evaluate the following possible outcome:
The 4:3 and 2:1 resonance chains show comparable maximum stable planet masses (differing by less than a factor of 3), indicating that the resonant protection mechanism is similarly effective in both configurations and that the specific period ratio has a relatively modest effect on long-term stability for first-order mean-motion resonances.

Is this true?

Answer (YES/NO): NO